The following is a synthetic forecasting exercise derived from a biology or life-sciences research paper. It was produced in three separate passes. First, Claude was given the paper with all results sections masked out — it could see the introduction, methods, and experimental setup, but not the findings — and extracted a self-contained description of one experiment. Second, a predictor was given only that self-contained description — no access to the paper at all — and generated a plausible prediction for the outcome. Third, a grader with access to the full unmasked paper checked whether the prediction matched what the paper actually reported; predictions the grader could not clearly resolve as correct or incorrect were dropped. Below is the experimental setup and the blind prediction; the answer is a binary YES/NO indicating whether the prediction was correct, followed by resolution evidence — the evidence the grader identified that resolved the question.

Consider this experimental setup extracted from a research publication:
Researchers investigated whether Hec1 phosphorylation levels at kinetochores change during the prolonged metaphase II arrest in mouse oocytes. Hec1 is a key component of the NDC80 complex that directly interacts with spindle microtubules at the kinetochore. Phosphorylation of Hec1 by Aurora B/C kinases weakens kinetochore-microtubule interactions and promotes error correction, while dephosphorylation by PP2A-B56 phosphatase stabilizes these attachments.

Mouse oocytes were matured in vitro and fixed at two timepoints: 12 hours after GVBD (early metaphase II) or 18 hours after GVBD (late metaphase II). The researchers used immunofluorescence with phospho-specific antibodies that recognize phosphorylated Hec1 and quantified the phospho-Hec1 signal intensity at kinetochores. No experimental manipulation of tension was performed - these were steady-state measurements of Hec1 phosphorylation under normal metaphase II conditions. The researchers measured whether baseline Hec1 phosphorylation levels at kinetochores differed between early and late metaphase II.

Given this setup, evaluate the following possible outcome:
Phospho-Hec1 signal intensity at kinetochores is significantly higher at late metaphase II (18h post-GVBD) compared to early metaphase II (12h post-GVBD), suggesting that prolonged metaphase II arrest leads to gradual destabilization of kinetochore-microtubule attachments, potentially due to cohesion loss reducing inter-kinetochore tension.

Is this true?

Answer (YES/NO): NO